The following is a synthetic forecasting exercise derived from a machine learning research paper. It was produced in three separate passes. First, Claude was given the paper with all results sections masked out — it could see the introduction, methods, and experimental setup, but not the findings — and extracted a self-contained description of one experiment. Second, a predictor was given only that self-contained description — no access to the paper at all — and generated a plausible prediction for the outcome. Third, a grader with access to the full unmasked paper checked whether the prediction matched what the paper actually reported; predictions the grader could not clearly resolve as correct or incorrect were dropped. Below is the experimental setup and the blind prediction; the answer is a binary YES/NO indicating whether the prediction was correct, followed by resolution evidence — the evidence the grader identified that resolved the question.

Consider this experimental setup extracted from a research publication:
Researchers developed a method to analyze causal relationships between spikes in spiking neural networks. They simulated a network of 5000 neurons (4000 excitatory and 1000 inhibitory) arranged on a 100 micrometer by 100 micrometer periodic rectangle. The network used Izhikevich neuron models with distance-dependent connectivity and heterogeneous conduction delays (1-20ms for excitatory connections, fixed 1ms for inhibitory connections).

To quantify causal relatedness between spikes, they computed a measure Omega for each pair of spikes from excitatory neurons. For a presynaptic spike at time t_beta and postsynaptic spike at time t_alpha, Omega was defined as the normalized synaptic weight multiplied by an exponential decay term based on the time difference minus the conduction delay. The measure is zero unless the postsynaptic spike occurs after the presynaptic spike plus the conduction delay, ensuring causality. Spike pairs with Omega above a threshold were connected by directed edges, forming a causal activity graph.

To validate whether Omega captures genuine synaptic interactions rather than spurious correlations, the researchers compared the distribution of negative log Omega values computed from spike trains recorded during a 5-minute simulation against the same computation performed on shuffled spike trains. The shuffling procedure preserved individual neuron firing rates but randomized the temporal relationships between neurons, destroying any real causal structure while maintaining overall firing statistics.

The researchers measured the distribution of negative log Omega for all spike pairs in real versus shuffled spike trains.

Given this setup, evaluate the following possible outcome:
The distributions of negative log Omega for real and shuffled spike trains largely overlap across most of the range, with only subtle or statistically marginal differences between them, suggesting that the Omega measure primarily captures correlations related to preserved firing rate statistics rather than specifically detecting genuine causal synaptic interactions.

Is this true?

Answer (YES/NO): NO